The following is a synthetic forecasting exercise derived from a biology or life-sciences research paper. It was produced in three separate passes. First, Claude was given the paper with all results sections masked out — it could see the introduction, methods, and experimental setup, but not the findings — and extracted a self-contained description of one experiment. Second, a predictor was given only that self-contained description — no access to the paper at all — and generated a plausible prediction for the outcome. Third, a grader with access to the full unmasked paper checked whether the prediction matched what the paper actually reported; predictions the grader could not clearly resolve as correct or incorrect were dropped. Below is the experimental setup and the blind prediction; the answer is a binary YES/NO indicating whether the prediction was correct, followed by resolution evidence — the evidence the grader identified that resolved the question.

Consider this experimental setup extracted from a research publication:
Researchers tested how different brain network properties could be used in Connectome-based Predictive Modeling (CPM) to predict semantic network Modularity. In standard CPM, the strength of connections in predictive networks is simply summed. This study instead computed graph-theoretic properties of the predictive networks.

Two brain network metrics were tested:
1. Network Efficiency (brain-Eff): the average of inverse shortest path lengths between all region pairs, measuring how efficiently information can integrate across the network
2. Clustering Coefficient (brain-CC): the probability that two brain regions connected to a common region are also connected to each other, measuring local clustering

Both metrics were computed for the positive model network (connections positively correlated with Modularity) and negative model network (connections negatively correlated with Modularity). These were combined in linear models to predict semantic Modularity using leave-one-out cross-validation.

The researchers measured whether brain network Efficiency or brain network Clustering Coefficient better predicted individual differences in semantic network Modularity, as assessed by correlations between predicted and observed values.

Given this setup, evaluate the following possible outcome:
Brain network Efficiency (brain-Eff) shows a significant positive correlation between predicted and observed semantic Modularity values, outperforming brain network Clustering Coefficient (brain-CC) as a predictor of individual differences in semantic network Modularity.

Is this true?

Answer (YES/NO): YES